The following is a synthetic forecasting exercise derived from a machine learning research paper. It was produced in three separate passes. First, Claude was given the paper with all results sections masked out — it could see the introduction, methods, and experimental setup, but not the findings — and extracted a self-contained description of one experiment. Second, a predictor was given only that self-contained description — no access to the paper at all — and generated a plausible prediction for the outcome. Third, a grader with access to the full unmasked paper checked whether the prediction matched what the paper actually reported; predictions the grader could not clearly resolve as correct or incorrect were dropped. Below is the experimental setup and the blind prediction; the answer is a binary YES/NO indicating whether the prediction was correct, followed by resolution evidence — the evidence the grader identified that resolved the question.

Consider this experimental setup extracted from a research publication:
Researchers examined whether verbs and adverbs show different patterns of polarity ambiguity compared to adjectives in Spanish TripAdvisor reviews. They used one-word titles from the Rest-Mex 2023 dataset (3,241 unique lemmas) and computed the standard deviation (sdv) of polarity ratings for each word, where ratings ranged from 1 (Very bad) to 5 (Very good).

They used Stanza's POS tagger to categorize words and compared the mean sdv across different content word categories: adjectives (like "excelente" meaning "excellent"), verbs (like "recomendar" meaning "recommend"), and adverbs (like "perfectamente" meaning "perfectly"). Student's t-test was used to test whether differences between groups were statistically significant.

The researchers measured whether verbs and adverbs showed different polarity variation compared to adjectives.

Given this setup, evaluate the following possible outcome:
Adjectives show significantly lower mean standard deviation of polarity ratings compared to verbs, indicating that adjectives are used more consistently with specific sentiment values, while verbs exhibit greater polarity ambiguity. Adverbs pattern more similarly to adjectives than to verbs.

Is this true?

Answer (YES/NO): NO